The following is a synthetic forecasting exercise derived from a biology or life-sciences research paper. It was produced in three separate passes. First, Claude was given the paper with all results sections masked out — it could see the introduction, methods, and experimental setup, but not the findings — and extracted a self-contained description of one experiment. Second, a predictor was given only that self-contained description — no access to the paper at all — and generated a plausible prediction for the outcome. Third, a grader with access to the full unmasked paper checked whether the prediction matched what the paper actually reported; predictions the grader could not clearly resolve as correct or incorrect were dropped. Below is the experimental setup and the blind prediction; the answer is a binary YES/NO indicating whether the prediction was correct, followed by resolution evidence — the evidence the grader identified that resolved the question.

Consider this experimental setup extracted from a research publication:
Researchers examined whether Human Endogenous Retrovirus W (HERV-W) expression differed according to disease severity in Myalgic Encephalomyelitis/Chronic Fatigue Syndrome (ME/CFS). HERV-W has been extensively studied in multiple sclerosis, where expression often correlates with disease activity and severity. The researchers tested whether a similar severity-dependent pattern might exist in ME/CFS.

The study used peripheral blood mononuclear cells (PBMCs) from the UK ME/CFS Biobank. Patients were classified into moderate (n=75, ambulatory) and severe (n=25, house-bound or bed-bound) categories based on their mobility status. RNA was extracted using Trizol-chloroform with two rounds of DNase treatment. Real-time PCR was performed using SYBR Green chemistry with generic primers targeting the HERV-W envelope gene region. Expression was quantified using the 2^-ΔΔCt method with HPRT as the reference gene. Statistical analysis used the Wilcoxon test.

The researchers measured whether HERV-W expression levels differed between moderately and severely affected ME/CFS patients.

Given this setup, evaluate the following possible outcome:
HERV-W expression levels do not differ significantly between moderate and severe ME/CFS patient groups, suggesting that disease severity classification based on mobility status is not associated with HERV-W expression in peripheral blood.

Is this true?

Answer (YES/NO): YES